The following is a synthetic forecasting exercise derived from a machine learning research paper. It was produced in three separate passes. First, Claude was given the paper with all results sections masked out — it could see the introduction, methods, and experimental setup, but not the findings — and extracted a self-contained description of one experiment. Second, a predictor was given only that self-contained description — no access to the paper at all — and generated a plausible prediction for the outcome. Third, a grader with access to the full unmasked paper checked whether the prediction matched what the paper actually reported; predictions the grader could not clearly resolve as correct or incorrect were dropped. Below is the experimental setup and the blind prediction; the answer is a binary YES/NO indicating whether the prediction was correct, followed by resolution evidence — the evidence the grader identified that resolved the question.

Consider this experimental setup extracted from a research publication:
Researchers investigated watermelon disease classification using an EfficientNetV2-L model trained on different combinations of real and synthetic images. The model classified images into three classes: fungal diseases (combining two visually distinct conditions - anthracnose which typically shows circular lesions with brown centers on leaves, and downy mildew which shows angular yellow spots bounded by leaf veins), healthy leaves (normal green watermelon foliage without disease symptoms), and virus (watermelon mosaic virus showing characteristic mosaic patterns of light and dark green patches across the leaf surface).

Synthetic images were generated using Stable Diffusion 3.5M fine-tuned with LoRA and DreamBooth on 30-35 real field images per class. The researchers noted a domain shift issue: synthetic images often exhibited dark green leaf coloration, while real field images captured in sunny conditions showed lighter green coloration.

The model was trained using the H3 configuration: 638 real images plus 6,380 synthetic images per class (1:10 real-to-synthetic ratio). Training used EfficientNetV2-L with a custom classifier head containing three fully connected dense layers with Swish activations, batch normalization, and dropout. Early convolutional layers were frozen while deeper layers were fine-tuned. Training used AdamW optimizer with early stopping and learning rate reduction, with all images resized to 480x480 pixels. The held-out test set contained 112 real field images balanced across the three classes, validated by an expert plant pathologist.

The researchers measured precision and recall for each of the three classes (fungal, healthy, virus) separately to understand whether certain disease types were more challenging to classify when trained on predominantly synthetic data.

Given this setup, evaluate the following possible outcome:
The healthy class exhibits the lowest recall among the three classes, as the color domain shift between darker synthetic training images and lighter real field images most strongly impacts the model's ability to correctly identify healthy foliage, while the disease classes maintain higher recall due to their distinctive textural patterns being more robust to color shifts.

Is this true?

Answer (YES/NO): NO